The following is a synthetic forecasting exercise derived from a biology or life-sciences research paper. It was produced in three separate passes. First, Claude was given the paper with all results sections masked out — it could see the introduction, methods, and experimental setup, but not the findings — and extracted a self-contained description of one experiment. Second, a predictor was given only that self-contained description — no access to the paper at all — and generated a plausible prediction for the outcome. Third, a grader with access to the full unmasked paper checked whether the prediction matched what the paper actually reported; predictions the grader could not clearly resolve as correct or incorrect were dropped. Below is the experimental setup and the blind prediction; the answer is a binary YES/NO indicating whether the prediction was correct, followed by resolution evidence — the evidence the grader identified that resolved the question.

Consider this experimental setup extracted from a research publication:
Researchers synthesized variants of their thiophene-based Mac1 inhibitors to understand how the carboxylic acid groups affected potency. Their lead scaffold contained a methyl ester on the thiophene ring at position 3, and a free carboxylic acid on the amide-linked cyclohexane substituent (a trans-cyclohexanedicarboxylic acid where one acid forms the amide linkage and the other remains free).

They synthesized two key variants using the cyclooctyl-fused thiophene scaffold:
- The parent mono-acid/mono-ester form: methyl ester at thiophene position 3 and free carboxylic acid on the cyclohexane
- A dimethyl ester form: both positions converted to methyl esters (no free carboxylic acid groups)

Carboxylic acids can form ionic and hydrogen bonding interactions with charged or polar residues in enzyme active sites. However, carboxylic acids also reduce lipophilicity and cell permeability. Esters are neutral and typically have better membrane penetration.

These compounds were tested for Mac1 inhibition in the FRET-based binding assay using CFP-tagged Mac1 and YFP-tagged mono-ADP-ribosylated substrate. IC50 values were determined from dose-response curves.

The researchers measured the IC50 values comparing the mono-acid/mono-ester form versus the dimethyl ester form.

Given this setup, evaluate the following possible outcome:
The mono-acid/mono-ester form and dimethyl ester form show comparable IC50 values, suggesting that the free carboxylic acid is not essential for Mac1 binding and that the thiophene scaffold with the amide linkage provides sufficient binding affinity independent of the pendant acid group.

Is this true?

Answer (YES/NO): NO